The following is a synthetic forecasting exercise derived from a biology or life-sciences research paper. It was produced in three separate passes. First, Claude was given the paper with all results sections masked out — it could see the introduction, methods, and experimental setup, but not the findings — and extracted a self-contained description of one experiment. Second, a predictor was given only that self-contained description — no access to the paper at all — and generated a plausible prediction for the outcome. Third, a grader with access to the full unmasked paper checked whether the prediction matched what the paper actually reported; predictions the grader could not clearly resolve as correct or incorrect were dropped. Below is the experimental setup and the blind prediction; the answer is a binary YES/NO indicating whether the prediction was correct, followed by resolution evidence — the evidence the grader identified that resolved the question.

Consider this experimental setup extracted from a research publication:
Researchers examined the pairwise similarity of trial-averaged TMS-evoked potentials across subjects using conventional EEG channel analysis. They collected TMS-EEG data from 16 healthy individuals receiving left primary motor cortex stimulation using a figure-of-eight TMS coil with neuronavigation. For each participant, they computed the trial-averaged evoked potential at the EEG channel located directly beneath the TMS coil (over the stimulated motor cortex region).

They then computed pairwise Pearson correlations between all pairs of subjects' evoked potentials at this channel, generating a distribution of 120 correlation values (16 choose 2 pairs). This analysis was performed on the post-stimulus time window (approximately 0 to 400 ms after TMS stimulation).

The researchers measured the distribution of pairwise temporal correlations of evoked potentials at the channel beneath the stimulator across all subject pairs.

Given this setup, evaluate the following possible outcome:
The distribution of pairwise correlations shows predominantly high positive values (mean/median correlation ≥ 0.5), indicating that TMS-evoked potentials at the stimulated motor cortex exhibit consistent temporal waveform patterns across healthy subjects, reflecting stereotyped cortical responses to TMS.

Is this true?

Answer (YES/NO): NO